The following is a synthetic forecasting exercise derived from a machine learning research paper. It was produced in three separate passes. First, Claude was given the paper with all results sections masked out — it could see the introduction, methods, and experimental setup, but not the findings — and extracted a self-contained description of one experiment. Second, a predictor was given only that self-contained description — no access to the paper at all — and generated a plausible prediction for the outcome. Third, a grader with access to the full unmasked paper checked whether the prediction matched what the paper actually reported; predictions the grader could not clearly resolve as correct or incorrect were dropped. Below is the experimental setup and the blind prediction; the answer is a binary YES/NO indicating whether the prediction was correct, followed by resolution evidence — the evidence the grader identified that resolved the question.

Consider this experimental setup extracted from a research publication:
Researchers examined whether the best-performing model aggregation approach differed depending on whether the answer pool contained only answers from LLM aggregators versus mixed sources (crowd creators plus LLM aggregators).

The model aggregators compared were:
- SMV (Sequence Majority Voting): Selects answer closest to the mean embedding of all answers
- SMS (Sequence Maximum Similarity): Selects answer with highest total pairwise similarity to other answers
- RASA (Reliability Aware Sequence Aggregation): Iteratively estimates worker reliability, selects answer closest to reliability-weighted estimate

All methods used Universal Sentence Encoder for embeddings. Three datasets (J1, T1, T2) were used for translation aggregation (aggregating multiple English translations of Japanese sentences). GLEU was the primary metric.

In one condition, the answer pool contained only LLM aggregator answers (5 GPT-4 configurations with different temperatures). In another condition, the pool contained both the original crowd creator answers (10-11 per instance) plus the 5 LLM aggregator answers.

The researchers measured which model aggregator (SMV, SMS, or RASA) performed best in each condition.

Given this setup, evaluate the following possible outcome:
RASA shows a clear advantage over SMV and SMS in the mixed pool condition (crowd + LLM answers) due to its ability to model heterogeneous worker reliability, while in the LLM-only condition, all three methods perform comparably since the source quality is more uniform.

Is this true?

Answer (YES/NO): NO